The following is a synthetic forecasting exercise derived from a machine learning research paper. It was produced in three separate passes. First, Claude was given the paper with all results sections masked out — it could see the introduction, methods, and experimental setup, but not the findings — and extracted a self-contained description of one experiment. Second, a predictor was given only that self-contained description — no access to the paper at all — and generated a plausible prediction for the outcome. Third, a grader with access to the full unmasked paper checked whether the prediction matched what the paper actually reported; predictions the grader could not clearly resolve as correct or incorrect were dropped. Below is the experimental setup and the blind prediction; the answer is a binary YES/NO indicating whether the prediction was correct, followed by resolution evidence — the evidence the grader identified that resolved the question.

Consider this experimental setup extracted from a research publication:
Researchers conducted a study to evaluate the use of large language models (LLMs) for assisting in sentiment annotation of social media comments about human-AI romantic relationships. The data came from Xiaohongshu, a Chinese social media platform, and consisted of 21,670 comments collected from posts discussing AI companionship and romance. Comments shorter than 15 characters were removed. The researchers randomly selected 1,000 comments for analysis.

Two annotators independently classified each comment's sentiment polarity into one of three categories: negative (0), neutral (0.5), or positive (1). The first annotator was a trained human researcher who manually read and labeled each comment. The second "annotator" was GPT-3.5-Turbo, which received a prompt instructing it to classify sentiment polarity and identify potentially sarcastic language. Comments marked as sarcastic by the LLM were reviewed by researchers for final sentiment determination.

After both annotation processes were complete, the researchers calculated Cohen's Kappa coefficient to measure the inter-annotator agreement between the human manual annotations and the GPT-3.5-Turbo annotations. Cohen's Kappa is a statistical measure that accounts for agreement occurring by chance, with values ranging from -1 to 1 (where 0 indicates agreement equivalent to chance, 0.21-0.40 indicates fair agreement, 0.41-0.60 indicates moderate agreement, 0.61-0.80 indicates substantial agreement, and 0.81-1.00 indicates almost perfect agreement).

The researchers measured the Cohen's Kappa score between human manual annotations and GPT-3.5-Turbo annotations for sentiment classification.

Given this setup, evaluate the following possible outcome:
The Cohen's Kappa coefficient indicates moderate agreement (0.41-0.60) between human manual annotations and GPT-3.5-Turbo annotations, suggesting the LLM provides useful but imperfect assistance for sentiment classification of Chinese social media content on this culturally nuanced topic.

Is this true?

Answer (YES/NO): NO